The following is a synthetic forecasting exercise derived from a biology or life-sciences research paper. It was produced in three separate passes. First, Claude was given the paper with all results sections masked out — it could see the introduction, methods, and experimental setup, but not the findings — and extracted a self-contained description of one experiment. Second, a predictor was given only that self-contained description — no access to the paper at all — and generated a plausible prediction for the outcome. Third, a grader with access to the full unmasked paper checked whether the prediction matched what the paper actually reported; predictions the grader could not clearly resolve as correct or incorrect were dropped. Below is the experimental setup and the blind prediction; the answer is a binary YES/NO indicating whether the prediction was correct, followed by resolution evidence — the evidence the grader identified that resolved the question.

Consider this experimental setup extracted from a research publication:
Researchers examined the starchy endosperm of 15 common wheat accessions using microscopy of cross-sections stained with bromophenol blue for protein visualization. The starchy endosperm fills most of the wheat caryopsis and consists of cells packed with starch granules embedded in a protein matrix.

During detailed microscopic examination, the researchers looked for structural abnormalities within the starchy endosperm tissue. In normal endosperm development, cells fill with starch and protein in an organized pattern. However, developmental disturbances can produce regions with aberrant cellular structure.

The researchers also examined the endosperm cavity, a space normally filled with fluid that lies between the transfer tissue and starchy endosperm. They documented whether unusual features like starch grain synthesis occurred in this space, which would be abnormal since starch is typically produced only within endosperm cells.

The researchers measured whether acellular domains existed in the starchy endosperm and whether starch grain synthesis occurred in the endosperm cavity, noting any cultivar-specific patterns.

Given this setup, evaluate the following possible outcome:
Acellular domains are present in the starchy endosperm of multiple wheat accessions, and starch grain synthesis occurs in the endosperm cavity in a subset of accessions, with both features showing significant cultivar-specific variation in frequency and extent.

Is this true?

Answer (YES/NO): YES